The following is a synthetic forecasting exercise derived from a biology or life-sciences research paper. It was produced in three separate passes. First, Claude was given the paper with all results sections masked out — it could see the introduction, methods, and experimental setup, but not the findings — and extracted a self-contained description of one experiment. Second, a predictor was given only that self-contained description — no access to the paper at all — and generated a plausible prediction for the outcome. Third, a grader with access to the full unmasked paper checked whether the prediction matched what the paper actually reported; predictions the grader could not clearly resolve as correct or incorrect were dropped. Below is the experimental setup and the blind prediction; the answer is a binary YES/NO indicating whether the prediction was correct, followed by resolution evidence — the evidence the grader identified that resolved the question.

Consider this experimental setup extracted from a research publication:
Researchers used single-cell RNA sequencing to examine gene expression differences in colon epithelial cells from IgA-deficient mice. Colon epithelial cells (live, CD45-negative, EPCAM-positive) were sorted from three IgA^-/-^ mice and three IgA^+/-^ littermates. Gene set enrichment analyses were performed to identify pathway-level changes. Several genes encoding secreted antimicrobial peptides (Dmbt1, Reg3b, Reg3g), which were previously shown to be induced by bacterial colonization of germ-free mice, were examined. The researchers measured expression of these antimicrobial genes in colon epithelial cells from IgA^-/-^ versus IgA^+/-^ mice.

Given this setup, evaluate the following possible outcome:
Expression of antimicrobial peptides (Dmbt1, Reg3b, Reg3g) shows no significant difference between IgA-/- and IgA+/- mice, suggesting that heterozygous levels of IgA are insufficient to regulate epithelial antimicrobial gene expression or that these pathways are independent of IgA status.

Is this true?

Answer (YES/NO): NO